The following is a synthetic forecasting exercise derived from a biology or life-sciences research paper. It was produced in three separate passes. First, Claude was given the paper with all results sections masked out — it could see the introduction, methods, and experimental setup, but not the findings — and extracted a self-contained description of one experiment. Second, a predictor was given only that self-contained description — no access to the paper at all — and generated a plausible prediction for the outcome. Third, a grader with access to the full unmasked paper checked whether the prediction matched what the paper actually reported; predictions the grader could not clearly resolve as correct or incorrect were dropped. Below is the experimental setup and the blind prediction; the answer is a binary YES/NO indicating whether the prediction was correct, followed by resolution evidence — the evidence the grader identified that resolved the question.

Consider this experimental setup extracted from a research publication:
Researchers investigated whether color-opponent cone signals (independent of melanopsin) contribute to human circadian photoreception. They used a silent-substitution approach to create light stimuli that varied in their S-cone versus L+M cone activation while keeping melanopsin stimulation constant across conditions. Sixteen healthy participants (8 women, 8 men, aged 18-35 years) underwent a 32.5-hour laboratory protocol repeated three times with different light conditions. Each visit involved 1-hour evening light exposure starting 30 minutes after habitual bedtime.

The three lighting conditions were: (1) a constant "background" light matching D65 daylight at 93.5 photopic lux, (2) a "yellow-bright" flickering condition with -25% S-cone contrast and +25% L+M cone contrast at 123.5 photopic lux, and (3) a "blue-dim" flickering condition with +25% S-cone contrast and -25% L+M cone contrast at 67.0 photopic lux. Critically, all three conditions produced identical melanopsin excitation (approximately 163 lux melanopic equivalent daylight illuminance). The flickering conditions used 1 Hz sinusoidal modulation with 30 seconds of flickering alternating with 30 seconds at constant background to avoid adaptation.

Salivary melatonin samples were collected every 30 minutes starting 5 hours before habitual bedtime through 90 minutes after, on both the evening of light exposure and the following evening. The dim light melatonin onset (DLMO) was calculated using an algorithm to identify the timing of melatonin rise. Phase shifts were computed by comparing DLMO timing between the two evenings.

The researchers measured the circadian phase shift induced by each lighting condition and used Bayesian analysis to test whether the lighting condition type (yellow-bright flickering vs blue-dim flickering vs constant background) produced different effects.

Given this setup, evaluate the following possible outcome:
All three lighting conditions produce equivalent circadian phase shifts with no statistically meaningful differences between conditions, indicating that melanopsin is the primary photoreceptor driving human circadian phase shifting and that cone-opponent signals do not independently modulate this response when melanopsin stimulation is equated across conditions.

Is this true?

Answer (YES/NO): NO